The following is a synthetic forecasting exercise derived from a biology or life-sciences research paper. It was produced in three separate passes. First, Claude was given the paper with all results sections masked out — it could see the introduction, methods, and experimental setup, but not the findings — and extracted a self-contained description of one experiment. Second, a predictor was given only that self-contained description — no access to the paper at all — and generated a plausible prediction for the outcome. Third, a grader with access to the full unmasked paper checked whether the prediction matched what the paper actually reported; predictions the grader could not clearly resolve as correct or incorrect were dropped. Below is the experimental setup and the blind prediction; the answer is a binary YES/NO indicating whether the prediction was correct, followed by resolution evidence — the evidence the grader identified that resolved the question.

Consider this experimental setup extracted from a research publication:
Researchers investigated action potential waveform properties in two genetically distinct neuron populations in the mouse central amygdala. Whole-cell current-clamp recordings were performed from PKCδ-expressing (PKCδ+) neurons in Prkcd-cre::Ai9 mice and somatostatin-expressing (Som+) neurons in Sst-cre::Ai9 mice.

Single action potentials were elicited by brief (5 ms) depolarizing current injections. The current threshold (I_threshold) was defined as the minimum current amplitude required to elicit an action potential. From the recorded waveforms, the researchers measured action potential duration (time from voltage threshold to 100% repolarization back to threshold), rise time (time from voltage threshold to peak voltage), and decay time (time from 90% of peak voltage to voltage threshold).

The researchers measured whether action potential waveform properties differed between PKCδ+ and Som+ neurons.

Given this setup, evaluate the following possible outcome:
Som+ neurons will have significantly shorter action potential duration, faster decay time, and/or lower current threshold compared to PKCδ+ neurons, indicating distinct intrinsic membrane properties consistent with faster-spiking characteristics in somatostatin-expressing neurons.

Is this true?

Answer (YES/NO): NO